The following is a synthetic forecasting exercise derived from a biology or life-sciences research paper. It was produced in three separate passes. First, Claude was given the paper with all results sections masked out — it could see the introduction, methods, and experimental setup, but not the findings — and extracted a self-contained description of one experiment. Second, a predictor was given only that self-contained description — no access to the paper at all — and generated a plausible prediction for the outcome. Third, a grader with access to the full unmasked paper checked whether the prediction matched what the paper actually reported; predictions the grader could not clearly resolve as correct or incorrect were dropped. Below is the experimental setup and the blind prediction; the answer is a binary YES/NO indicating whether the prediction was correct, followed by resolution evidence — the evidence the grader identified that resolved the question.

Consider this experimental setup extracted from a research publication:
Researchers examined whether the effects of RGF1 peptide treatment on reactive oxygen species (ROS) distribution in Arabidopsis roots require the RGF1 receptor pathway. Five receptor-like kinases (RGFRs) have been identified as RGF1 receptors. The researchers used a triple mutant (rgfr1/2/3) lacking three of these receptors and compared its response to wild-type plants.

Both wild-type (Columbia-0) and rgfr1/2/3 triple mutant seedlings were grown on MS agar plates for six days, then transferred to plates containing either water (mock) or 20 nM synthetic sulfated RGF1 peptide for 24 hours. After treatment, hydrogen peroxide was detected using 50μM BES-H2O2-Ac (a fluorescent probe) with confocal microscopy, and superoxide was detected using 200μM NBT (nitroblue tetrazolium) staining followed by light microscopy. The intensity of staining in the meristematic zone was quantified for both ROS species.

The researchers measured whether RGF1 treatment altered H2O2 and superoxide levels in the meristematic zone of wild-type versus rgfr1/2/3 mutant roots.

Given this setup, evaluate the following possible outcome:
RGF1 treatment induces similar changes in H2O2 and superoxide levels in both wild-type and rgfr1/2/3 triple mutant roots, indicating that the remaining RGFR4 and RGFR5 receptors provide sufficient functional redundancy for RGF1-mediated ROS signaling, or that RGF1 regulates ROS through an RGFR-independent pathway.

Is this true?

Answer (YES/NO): NO